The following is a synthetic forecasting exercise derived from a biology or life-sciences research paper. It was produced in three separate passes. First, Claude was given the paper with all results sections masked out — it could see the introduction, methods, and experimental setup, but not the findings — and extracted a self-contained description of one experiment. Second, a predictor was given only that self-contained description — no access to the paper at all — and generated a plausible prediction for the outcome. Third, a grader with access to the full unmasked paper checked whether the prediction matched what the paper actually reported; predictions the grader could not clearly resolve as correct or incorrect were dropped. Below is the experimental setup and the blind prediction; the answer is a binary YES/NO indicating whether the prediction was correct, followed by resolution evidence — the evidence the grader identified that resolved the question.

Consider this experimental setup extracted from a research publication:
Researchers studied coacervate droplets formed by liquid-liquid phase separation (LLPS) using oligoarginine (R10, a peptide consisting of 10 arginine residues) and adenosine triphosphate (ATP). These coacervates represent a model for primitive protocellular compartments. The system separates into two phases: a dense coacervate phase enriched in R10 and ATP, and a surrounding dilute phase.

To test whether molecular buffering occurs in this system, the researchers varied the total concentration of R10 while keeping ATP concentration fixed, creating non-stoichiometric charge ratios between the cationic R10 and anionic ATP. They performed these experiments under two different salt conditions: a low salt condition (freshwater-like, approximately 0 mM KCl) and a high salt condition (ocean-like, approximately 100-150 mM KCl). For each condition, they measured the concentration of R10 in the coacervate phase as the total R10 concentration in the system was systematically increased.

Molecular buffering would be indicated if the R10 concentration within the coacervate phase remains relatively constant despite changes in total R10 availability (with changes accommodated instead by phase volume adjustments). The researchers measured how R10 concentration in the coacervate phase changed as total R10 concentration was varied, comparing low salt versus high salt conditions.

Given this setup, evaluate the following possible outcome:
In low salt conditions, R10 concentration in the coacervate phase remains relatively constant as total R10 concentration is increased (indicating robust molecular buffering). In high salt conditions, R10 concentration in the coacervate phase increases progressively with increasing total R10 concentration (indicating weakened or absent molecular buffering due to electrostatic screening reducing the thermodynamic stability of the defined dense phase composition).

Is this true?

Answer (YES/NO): NO